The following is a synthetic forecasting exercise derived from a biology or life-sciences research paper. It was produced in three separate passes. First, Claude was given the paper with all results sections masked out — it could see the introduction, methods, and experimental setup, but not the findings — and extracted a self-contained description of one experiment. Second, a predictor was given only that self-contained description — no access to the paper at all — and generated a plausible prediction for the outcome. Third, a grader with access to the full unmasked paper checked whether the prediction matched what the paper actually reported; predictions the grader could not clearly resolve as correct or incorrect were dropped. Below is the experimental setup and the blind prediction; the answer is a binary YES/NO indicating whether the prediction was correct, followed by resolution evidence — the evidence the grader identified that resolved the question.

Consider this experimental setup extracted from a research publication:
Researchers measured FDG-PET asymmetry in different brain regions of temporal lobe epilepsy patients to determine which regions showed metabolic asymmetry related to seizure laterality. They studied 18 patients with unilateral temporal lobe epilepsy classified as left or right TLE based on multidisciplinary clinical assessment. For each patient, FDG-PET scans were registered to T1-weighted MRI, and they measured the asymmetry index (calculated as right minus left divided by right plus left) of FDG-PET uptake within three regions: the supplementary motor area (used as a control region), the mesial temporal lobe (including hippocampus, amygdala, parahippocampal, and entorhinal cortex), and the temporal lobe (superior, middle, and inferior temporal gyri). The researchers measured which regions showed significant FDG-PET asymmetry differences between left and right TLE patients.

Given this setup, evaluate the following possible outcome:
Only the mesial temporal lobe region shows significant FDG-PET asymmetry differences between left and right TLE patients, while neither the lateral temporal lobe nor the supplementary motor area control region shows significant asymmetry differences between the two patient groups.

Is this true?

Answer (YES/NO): NO